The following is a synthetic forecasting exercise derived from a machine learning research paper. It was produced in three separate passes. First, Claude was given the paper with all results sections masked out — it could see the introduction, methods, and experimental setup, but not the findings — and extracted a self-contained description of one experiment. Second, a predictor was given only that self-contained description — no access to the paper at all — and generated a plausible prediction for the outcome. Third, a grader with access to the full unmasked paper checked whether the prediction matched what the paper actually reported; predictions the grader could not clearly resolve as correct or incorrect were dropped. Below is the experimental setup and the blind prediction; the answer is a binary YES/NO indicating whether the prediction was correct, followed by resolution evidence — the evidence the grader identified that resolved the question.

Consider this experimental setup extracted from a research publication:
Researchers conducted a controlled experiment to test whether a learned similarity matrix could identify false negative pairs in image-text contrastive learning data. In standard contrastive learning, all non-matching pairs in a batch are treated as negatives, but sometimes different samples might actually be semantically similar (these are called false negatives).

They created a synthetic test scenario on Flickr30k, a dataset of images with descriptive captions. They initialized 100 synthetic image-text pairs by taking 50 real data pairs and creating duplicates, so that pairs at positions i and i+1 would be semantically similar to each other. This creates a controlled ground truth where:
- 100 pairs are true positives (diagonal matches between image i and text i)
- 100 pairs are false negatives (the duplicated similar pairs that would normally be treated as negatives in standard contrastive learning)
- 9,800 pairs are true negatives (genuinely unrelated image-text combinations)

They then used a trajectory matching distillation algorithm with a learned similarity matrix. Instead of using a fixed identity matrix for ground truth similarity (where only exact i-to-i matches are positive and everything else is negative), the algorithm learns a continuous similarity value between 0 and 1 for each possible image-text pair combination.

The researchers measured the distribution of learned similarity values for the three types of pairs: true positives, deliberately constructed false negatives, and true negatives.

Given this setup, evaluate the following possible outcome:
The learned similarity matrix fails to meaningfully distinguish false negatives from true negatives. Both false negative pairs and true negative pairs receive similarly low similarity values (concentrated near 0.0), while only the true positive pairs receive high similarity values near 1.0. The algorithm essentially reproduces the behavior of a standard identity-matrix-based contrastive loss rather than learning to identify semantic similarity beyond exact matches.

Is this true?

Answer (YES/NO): NO